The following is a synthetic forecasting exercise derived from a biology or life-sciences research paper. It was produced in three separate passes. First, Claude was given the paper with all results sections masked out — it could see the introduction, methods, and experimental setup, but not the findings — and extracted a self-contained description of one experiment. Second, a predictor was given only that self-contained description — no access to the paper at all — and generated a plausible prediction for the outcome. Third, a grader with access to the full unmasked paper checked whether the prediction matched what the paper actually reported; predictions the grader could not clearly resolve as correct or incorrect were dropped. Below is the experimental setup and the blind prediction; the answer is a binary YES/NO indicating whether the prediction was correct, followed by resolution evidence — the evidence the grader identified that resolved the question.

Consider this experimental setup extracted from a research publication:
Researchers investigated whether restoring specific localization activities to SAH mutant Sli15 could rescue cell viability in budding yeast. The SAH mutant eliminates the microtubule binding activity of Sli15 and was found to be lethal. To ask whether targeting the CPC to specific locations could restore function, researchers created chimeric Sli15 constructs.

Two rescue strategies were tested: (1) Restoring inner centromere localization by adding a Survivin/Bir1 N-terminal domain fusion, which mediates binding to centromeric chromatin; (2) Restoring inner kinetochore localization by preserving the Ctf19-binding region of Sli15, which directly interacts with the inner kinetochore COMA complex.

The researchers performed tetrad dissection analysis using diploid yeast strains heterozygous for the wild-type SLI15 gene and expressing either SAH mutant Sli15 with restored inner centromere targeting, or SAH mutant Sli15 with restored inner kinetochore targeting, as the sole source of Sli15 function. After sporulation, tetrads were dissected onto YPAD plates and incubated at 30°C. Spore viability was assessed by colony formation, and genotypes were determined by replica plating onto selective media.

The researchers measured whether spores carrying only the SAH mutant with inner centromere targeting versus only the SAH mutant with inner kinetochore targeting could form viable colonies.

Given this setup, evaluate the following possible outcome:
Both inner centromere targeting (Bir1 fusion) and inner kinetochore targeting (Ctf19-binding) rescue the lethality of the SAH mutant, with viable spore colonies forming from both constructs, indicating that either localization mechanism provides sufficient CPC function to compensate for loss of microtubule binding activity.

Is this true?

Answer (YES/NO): NO